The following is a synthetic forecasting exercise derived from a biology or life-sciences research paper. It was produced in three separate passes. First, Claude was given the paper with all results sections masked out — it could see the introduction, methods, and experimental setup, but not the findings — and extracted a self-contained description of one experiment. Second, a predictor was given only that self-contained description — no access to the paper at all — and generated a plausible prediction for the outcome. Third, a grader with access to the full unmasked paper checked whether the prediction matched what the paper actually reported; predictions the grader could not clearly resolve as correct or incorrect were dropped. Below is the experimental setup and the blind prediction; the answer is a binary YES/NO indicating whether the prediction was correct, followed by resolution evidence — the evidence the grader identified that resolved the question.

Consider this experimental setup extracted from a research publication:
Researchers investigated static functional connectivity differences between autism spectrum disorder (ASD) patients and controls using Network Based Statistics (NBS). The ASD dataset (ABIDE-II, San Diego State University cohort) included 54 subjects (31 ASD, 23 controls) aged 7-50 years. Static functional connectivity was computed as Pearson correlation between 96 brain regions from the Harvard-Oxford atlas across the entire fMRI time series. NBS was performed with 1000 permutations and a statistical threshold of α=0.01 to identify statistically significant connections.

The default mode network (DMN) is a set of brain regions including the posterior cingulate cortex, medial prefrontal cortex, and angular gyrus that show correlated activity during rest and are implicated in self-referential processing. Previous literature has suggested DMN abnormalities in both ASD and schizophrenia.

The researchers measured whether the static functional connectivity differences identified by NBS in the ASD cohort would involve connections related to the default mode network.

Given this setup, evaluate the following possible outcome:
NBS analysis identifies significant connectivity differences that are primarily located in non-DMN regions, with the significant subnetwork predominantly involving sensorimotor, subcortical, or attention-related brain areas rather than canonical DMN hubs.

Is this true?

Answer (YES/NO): NO